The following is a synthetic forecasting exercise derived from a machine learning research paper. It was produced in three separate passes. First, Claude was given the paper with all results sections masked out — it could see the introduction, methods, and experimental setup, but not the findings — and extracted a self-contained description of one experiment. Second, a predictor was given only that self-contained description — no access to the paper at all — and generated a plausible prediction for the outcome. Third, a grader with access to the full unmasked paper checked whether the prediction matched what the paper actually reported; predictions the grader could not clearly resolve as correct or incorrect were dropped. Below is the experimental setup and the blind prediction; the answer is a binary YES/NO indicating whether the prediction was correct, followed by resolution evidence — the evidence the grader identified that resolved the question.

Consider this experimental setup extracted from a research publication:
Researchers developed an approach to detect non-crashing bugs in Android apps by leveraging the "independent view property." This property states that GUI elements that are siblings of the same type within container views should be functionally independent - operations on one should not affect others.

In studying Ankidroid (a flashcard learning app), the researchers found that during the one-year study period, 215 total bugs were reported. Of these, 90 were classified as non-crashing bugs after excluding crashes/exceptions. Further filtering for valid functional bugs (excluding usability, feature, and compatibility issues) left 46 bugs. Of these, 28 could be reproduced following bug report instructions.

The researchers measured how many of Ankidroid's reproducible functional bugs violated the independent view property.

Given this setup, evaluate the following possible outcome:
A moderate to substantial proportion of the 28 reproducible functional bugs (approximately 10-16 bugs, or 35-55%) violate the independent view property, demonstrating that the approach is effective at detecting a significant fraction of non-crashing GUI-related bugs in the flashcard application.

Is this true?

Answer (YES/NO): YES